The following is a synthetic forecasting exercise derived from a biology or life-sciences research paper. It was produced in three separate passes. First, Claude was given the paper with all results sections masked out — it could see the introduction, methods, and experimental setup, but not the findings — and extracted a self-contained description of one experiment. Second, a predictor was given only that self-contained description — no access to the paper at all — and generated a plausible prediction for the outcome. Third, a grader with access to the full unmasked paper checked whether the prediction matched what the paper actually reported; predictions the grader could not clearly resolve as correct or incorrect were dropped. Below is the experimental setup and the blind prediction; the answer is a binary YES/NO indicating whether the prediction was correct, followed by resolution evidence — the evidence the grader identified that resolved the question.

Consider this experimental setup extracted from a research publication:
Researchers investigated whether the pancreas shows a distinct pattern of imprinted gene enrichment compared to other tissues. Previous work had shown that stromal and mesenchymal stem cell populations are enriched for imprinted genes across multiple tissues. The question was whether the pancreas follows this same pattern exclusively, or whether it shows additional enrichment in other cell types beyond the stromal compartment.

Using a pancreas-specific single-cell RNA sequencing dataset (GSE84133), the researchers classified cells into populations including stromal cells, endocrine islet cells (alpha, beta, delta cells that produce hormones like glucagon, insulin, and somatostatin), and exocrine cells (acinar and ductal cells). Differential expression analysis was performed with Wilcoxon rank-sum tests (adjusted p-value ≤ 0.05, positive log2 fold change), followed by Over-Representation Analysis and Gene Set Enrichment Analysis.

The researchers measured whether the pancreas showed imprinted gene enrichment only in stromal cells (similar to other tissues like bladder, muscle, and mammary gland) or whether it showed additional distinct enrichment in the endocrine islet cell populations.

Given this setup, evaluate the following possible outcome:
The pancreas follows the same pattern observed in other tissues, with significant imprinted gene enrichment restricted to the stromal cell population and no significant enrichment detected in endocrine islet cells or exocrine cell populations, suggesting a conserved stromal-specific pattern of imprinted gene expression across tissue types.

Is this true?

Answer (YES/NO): NO